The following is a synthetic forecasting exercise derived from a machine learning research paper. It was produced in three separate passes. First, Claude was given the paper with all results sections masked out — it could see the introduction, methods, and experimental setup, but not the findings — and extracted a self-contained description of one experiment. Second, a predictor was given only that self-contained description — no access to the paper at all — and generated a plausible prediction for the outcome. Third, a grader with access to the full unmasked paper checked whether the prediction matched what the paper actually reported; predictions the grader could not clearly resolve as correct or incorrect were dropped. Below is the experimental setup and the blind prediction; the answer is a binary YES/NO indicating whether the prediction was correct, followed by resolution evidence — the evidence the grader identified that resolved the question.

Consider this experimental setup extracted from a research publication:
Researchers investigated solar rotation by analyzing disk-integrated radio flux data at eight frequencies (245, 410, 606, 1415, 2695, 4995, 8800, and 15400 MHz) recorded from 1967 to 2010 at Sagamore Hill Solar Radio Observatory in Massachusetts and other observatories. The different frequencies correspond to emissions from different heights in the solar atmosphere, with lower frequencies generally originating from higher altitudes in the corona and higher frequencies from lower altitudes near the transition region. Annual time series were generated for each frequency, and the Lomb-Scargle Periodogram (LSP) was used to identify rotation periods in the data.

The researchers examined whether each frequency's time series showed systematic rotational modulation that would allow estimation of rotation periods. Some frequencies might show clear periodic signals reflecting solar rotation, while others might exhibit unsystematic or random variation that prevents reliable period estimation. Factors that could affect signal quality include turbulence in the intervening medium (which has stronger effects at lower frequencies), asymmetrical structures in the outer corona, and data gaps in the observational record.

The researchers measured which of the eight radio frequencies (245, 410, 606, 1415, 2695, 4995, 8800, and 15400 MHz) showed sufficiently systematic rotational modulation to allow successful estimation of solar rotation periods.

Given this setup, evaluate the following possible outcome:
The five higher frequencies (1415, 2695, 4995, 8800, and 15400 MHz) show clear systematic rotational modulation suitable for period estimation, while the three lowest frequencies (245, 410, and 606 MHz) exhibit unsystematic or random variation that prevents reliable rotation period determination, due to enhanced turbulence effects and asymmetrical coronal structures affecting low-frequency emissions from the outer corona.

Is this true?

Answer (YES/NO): NO